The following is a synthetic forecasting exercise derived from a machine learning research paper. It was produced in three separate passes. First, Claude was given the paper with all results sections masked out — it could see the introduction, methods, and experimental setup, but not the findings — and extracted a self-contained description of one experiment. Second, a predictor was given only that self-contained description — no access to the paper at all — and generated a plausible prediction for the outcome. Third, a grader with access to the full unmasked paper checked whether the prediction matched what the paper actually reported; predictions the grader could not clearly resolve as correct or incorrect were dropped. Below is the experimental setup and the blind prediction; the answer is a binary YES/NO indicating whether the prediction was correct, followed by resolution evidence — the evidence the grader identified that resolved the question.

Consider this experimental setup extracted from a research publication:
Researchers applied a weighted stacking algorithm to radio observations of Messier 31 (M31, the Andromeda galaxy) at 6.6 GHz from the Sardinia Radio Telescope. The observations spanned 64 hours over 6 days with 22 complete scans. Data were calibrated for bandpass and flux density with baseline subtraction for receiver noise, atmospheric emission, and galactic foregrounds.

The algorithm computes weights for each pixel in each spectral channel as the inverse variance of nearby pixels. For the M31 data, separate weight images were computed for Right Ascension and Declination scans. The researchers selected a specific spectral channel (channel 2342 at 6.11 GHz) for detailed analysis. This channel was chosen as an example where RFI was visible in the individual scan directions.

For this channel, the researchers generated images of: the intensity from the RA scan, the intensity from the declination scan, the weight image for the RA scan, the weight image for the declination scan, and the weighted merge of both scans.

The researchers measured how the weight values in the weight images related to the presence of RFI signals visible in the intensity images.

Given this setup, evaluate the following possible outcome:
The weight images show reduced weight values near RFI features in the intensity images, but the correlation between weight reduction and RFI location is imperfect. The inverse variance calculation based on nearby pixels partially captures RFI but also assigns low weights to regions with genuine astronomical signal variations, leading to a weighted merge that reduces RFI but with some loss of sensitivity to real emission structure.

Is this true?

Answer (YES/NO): NO